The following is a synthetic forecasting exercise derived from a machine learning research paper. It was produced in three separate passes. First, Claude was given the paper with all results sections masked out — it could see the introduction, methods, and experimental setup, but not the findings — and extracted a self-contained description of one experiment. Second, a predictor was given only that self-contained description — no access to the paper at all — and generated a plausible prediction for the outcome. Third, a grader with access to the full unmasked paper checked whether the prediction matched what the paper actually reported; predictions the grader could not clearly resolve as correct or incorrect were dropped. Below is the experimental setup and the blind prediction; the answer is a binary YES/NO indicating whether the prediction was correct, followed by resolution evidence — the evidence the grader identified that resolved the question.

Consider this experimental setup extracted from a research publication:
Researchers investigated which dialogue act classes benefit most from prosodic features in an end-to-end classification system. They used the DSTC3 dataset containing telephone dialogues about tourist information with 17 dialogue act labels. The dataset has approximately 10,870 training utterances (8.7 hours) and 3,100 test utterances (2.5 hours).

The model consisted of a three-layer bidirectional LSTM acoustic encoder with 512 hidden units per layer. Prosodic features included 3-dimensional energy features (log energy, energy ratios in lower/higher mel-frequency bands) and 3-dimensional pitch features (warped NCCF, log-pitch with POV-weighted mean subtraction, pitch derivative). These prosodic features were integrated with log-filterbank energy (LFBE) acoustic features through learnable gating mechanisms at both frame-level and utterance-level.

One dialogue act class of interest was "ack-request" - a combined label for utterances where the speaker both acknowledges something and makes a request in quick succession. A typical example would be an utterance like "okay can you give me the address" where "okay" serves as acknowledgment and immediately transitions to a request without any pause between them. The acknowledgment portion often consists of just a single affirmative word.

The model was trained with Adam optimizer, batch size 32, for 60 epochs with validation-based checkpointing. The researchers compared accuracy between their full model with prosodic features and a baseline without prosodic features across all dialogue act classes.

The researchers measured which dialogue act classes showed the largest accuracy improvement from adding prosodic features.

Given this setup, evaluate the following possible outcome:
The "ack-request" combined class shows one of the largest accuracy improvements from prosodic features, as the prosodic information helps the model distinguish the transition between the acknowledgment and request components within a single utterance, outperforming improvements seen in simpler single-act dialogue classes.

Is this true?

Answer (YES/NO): YES